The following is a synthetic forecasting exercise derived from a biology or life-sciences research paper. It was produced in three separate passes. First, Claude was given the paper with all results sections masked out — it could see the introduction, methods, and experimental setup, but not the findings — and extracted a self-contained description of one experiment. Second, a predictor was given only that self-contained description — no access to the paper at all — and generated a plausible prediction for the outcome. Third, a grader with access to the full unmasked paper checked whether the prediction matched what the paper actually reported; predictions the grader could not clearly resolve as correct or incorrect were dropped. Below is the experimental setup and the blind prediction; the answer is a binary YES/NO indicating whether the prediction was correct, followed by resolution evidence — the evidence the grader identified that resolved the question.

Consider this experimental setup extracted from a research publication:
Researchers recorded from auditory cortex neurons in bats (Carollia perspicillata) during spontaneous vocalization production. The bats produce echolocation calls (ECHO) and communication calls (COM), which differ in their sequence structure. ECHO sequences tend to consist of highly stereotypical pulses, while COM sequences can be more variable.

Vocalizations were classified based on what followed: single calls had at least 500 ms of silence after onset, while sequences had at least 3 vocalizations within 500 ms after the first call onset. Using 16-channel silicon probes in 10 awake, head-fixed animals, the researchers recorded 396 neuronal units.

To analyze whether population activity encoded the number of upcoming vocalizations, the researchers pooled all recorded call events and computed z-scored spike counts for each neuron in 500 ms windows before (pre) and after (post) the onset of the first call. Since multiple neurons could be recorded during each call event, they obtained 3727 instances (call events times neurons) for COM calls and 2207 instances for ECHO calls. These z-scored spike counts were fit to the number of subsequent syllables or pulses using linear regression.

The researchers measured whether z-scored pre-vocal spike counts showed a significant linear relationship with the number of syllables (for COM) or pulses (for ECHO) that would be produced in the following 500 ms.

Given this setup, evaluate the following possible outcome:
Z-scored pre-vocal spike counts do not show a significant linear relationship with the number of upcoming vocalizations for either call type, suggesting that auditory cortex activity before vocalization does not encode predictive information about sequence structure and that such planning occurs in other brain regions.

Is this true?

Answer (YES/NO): NO